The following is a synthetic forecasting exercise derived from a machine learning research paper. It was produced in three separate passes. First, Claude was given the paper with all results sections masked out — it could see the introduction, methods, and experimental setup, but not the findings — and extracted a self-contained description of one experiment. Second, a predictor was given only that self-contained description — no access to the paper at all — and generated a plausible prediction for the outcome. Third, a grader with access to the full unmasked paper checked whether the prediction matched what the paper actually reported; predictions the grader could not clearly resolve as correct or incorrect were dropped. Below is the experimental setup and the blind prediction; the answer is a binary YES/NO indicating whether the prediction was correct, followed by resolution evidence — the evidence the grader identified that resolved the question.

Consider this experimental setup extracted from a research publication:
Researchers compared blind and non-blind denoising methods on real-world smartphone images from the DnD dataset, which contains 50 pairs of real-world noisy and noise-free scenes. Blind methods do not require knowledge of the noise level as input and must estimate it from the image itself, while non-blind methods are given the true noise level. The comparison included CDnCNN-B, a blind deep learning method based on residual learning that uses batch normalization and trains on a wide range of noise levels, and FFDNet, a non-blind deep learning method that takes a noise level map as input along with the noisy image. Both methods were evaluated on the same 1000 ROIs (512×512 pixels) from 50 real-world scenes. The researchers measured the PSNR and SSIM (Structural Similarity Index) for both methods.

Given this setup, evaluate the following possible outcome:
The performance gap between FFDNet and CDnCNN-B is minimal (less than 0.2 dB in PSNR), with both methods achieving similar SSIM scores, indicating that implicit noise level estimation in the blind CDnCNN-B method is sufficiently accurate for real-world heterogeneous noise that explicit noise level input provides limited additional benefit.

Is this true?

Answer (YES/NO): NO